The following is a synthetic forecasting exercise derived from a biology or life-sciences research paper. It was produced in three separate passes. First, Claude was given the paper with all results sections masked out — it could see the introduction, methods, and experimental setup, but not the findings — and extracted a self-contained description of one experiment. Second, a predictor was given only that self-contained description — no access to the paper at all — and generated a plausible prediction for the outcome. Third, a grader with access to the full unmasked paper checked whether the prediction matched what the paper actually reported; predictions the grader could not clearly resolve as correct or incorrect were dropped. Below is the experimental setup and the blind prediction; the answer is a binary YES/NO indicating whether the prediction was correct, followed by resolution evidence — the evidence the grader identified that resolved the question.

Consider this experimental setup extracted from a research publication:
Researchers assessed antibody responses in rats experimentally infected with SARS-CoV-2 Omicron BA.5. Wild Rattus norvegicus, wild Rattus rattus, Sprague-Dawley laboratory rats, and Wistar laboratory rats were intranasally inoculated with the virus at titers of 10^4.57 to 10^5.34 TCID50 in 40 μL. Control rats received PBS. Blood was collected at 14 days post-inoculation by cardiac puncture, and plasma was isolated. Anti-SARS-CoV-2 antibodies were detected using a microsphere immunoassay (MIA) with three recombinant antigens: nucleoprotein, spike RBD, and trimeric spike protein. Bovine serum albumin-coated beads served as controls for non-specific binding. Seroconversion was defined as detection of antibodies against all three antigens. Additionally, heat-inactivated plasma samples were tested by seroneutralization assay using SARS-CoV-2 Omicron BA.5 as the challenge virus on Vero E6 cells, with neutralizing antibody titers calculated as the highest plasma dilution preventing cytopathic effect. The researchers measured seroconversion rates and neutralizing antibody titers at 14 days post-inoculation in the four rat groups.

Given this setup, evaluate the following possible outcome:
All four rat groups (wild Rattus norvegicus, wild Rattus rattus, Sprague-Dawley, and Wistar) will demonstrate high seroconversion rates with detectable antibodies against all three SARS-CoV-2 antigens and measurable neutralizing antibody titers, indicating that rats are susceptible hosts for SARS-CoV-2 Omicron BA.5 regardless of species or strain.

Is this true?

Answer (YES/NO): NO